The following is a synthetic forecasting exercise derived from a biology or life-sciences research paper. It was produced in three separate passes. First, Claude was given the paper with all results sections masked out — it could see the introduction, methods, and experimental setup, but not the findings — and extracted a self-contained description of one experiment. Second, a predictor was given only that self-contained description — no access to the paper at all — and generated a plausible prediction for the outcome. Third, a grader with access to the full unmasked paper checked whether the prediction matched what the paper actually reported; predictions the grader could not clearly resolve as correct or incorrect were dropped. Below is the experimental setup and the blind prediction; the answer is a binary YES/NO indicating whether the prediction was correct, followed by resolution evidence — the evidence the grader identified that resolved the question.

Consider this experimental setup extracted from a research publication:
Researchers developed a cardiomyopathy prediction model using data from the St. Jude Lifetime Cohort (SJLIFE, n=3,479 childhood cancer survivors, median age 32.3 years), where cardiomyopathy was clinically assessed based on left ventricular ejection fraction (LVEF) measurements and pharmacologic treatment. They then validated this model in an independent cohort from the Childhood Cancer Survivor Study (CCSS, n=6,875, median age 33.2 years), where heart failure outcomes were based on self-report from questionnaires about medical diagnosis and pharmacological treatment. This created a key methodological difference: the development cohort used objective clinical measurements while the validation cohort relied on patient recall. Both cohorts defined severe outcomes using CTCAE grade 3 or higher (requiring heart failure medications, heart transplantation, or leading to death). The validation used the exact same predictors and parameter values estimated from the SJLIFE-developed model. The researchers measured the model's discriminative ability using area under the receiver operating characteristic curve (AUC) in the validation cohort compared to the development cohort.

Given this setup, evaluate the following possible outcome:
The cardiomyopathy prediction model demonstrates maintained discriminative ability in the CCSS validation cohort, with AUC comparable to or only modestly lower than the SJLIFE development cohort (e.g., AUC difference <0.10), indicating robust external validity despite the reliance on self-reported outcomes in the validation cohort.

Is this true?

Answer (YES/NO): YES